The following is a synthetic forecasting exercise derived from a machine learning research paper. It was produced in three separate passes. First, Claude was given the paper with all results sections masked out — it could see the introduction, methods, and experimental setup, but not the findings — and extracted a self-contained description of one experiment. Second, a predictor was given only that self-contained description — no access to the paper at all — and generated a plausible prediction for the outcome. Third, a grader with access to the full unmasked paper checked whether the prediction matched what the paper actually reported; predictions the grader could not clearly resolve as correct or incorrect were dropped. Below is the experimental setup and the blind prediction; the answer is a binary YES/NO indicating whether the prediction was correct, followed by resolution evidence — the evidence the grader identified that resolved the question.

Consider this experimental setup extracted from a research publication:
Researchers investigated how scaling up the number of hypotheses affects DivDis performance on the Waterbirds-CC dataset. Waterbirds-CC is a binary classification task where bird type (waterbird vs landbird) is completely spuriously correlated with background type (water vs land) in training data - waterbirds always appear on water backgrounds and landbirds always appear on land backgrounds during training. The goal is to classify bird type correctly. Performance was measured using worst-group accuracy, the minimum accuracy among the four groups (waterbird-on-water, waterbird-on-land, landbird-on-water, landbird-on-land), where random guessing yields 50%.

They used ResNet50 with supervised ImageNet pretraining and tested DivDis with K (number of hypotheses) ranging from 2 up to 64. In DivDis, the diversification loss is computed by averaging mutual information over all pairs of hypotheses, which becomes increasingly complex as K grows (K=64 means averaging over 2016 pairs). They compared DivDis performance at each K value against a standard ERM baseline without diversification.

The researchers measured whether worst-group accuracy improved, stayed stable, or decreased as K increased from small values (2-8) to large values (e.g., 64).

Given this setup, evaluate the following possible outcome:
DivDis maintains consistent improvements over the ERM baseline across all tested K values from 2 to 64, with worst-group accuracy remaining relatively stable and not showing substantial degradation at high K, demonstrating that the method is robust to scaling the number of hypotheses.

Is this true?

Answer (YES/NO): NO